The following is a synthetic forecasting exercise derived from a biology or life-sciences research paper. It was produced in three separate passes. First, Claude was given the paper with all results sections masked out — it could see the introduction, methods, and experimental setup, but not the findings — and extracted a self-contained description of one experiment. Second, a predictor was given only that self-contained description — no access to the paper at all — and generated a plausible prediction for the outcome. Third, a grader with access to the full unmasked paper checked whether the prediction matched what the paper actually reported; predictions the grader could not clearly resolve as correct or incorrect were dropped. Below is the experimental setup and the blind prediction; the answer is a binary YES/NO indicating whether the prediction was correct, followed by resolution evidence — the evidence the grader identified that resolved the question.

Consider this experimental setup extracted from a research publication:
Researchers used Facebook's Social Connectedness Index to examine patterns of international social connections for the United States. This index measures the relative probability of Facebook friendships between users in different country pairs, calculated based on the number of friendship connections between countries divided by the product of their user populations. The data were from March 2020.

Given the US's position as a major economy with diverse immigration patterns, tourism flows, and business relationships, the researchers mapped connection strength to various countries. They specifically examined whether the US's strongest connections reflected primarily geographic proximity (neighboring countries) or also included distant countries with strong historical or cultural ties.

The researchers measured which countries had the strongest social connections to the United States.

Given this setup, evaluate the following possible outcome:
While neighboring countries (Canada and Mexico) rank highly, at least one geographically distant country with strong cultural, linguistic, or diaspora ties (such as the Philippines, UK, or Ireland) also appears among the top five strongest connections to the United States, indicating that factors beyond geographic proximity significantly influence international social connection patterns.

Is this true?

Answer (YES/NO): YES